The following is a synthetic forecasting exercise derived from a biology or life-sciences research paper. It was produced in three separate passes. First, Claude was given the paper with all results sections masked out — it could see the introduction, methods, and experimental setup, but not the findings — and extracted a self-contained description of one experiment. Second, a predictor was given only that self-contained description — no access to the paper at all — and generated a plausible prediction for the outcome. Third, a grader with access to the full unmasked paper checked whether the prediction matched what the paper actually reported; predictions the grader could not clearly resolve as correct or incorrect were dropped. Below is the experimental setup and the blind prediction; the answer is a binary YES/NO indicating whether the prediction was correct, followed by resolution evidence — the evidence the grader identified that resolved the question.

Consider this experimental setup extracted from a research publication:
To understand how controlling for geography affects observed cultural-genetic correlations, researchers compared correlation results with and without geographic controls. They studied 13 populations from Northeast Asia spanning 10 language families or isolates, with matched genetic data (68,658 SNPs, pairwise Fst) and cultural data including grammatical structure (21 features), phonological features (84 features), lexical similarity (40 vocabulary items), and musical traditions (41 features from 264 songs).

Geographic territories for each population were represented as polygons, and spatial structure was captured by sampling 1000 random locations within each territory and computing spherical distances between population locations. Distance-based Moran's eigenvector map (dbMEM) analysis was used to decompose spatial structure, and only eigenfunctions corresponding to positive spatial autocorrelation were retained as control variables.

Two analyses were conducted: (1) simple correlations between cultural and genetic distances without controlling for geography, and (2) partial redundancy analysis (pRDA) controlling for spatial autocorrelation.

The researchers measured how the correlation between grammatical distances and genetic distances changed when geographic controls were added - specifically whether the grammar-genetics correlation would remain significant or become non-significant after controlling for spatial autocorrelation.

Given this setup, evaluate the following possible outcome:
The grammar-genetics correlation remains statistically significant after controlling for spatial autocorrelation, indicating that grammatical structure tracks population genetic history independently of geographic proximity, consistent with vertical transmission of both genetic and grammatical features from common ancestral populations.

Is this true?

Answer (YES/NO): YES